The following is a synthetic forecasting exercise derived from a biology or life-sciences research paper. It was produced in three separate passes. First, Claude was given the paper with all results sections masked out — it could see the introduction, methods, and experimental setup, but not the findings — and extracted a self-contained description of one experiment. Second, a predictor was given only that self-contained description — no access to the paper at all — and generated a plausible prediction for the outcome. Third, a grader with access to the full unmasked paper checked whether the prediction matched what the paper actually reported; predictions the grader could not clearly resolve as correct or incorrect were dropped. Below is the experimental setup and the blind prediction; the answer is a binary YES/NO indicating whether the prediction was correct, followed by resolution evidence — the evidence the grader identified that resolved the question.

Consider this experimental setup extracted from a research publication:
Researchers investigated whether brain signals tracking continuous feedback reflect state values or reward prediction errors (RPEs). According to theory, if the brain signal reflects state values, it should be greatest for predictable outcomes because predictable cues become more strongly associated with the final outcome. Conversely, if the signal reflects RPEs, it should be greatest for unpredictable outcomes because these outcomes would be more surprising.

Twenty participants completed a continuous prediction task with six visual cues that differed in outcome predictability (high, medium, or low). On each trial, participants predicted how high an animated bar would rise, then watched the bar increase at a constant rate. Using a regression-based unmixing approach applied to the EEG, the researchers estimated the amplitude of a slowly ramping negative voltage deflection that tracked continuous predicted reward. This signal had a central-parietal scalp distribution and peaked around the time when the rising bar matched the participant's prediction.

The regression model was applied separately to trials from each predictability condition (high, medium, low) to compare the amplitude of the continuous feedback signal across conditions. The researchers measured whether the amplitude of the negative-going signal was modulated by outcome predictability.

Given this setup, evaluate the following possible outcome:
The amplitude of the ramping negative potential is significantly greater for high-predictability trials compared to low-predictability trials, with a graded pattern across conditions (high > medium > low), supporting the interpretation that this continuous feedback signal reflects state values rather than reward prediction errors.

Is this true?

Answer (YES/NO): NO